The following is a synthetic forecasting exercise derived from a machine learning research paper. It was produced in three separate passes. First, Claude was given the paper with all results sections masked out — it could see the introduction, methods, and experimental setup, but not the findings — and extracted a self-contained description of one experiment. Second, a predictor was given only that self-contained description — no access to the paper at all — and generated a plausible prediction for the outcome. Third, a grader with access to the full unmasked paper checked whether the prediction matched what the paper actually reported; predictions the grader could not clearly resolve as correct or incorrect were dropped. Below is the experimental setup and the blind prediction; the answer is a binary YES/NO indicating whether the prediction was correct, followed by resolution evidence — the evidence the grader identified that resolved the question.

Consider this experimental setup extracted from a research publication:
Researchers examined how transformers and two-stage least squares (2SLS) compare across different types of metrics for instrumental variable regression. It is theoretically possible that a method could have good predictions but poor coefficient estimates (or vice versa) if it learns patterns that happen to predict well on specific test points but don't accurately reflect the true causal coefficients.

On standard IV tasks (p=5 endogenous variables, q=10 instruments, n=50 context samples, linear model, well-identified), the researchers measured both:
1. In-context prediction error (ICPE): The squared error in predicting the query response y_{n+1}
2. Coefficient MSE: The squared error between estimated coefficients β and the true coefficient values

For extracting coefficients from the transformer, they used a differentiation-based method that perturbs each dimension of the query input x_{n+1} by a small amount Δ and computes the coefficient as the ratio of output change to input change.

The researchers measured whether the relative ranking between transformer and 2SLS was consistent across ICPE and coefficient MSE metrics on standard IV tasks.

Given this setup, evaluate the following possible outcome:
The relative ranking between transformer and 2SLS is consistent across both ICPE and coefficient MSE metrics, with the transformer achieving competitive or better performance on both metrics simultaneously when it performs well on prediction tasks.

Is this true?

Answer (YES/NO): YES